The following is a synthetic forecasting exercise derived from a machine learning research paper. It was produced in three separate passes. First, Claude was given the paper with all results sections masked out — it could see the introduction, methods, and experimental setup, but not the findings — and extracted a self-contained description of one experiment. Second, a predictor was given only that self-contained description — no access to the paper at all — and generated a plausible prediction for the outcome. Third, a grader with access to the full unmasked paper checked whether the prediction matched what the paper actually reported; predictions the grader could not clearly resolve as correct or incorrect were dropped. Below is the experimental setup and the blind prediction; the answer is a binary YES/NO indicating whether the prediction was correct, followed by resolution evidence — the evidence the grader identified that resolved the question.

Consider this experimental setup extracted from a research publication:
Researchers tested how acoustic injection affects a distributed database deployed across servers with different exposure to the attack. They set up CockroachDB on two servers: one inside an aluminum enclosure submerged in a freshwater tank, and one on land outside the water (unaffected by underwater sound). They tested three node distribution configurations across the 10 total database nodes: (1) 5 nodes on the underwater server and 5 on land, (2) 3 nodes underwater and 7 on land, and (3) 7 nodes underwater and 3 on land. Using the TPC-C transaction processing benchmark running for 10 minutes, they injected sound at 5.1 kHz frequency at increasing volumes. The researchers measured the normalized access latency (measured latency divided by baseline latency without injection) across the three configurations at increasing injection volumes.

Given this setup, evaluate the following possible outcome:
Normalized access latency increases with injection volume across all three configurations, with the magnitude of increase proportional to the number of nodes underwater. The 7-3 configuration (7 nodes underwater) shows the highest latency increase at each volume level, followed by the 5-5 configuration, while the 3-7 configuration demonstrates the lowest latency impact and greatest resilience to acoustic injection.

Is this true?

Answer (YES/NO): NO